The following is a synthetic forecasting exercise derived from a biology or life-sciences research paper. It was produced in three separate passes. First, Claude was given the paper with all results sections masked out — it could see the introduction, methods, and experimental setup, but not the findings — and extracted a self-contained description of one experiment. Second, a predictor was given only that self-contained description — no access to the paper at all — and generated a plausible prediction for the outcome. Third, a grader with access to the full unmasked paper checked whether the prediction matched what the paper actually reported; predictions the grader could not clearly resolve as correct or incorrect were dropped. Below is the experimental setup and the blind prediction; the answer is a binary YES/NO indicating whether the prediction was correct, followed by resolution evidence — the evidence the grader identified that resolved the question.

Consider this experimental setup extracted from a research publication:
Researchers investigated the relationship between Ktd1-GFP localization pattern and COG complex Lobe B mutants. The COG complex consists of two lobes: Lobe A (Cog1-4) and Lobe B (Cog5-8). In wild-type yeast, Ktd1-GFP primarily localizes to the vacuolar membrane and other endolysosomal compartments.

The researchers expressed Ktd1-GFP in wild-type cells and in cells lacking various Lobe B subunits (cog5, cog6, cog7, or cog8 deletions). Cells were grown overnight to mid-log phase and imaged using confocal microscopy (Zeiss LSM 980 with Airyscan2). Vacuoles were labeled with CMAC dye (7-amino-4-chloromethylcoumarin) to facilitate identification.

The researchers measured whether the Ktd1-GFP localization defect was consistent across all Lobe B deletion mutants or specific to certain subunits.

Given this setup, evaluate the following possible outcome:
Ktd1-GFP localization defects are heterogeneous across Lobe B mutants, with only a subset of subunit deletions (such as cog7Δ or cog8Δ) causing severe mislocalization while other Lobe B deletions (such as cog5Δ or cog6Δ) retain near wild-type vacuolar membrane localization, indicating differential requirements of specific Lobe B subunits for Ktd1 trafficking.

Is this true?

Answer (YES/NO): NO